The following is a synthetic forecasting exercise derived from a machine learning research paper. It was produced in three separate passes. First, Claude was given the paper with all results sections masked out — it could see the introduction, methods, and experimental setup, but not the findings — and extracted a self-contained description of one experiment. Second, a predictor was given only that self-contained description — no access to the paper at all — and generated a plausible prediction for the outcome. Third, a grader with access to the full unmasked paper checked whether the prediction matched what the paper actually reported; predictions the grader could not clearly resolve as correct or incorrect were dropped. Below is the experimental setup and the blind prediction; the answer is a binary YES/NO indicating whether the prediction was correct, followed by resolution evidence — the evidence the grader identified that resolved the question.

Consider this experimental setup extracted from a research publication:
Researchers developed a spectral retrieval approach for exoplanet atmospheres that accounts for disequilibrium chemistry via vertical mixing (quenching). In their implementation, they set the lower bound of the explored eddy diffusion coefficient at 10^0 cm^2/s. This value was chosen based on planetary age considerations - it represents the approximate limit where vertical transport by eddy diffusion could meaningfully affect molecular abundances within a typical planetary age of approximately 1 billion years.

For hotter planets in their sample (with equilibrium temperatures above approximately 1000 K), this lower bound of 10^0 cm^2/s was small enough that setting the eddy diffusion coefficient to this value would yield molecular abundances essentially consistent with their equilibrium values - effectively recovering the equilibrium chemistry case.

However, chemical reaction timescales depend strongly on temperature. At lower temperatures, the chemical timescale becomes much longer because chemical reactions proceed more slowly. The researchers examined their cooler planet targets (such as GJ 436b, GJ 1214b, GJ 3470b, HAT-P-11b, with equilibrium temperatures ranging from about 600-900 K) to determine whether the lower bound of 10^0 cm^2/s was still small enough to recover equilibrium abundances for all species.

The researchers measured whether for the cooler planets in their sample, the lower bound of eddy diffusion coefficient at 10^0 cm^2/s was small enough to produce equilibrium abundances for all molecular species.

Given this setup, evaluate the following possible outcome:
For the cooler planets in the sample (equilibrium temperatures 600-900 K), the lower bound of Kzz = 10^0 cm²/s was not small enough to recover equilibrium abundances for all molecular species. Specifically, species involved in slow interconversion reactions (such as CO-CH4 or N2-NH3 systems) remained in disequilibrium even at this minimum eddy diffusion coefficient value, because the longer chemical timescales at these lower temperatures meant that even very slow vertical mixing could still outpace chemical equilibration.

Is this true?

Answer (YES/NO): NO